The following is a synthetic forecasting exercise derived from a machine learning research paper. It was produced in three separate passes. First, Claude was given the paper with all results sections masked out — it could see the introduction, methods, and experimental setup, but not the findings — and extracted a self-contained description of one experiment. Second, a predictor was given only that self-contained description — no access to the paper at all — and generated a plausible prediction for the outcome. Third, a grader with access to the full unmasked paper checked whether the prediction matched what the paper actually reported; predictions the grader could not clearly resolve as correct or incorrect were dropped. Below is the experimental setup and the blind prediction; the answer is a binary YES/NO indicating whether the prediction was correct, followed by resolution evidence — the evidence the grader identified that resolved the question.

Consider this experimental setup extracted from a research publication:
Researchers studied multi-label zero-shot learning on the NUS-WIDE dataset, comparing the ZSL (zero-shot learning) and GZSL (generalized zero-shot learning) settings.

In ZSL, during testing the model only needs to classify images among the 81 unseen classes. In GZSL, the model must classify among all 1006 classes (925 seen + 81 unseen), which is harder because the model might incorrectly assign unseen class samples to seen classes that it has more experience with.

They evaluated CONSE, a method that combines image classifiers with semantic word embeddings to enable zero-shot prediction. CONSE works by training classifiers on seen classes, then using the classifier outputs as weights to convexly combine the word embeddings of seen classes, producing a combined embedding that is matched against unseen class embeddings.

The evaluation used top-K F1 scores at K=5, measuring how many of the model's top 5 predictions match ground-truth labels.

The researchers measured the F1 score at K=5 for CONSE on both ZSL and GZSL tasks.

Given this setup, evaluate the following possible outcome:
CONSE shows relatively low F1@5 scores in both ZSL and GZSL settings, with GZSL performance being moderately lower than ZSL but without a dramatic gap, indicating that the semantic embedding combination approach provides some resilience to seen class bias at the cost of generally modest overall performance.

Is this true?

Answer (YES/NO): NO